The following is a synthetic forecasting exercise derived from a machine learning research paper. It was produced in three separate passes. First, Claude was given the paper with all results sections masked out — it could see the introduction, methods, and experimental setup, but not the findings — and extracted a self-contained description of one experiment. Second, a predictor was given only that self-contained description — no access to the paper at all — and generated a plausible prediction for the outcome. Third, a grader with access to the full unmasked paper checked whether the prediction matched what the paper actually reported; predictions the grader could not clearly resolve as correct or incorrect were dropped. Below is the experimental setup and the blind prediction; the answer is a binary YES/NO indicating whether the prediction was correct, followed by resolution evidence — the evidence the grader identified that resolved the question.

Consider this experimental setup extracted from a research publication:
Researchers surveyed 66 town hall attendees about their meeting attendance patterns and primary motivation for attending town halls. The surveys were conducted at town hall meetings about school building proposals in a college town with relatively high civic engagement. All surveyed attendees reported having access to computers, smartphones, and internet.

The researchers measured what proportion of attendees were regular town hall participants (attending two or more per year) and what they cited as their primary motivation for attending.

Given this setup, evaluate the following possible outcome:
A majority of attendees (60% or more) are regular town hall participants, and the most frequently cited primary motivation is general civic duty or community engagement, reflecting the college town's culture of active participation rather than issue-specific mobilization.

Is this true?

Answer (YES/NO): YES